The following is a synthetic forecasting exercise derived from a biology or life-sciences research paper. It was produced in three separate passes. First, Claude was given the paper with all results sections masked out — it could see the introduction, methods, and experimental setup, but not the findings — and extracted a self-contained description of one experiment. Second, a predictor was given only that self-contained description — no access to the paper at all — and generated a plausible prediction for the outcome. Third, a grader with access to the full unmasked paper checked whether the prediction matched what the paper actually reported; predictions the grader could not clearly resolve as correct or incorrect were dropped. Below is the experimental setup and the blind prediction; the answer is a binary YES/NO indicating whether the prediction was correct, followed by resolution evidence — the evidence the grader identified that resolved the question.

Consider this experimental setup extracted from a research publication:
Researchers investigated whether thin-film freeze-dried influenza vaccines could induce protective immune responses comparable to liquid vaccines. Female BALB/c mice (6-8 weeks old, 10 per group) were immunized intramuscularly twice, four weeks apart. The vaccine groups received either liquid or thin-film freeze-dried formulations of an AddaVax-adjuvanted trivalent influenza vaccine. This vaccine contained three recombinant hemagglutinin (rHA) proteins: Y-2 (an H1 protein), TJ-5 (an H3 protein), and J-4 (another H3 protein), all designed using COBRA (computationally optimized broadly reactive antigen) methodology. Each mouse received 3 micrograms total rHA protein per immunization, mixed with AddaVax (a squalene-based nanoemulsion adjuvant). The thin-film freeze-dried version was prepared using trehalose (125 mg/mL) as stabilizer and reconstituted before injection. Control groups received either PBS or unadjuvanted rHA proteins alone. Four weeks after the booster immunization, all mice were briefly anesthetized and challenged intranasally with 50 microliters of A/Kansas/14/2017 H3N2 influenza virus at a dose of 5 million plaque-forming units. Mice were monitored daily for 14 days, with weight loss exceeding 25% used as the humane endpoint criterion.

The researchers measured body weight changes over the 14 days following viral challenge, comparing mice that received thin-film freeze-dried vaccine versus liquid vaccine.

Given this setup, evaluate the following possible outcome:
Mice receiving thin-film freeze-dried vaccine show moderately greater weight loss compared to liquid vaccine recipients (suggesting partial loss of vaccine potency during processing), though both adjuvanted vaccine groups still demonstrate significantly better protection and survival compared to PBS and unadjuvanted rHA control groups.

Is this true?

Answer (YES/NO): NO